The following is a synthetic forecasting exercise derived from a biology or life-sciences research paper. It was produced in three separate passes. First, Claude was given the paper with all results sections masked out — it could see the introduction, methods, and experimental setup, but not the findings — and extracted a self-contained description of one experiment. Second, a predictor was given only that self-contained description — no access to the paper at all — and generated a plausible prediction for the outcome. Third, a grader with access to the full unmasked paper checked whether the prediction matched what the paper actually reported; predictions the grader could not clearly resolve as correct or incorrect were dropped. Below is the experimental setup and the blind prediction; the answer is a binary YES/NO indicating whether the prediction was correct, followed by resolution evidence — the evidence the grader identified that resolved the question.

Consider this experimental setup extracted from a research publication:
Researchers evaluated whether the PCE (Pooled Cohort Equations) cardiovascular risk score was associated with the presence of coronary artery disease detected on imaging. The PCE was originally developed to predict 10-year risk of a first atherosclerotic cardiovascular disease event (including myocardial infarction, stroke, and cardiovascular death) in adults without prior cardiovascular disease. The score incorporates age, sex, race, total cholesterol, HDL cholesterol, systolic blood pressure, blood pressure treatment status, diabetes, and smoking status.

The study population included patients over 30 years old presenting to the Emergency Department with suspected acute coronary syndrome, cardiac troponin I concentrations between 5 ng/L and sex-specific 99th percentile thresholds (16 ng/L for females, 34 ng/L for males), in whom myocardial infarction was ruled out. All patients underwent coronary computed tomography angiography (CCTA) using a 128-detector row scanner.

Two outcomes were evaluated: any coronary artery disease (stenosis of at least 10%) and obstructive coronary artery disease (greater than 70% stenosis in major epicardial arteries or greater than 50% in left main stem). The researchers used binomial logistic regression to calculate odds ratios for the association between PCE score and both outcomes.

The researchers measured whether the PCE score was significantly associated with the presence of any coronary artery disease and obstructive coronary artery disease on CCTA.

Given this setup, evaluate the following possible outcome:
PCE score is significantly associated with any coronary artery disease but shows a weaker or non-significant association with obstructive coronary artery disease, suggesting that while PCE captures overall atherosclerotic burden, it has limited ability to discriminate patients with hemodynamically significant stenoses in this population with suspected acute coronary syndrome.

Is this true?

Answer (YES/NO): NO